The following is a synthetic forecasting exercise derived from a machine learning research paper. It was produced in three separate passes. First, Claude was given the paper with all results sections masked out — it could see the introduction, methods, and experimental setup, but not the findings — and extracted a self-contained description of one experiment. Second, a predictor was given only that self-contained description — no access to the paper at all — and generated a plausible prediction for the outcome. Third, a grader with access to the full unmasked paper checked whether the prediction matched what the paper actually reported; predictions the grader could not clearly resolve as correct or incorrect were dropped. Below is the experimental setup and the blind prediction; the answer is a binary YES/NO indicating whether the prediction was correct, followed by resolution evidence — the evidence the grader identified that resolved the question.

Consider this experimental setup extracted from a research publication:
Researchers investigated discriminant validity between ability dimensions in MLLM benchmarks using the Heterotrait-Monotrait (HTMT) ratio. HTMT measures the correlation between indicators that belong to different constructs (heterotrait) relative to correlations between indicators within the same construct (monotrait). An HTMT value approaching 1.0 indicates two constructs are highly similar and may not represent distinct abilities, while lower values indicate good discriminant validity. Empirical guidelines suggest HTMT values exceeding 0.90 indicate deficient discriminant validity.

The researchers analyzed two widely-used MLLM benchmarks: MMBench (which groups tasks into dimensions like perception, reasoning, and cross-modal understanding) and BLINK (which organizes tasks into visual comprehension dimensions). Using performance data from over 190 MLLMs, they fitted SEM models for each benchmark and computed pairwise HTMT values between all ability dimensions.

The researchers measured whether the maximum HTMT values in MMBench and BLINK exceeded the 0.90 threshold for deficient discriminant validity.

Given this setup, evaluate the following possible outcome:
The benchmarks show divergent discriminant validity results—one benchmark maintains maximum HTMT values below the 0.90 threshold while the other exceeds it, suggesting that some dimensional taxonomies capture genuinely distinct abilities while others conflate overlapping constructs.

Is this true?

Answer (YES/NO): NO